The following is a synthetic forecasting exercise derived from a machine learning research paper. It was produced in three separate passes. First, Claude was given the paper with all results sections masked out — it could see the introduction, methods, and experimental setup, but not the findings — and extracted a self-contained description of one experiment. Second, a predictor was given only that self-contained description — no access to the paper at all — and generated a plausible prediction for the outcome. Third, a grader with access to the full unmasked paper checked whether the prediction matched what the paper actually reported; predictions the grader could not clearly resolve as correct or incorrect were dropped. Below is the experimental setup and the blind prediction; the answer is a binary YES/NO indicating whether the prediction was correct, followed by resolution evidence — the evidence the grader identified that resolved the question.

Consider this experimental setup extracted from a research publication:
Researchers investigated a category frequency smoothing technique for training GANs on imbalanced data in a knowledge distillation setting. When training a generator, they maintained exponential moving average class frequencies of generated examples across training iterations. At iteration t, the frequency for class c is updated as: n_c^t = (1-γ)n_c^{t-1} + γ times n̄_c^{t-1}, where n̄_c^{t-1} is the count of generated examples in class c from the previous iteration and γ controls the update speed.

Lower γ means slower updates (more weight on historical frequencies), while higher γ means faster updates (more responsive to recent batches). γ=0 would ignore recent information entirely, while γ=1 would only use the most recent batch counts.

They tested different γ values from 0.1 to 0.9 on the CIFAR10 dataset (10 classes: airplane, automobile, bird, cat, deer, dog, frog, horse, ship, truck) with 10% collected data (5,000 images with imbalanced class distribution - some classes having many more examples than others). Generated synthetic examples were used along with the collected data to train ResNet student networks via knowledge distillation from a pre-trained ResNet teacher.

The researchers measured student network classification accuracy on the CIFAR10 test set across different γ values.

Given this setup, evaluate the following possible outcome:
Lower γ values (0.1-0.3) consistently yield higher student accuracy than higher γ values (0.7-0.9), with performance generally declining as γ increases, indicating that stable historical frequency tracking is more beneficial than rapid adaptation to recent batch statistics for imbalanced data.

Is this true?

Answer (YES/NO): NO